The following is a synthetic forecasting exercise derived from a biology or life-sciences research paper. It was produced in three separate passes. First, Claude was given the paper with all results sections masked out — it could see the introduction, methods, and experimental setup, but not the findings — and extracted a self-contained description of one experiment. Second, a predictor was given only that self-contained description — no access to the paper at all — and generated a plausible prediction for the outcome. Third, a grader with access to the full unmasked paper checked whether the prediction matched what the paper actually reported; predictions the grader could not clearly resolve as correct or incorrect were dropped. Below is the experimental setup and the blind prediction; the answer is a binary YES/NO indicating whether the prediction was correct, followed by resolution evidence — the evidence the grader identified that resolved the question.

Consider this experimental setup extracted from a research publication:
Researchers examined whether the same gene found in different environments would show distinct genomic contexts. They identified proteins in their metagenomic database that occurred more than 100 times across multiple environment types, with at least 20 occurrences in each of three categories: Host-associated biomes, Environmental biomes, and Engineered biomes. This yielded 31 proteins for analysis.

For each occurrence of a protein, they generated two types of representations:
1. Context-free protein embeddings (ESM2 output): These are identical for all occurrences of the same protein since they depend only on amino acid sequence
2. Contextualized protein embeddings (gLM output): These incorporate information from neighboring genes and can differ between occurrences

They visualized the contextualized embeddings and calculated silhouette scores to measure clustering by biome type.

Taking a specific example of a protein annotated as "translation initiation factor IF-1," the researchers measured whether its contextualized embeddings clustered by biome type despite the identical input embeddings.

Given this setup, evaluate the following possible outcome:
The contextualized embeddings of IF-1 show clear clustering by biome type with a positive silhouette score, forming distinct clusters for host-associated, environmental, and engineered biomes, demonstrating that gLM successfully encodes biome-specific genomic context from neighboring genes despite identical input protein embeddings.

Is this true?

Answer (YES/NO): YES